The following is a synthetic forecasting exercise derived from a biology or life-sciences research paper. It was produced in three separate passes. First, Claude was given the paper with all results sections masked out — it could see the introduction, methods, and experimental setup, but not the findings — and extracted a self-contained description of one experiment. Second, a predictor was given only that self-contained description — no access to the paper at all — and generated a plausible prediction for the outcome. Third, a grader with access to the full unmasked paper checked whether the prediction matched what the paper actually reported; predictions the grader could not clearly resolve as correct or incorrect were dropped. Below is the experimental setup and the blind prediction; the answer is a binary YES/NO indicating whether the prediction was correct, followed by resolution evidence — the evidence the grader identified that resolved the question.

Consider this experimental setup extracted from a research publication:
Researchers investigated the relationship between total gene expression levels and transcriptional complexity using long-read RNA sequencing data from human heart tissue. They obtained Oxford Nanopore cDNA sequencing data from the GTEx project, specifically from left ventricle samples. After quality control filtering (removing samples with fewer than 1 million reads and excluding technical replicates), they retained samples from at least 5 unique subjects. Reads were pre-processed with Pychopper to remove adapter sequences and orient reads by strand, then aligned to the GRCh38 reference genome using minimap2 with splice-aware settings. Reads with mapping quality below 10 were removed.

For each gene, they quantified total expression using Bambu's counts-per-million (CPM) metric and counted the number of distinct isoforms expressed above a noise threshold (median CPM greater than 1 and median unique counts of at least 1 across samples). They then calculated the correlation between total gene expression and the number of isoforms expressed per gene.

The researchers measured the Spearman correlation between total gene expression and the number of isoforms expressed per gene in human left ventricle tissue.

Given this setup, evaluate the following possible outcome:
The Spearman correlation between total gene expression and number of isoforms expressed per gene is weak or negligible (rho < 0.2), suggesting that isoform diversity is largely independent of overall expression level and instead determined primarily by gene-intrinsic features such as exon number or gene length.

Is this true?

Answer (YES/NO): NO